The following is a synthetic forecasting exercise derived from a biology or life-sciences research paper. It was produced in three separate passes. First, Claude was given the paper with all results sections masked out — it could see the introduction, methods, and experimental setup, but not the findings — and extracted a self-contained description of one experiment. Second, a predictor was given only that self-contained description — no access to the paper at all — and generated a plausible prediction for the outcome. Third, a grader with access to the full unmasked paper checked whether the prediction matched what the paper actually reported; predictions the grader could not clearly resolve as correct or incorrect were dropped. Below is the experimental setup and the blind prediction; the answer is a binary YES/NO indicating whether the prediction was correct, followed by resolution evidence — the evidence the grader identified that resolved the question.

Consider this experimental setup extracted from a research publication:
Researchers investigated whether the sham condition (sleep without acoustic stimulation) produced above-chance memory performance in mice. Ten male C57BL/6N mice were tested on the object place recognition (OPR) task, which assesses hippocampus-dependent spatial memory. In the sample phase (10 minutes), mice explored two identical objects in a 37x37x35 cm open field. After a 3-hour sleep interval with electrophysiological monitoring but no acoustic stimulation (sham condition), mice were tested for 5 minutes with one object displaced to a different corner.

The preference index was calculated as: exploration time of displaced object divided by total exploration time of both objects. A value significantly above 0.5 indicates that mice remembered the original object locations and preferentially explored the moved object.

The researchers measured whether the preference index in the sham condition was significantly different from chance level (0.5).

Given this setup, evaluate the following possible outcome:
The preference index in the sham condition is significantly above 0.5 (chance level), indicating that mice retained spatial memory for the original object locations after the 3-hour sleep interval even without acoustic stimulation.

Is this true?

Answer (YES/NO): YES